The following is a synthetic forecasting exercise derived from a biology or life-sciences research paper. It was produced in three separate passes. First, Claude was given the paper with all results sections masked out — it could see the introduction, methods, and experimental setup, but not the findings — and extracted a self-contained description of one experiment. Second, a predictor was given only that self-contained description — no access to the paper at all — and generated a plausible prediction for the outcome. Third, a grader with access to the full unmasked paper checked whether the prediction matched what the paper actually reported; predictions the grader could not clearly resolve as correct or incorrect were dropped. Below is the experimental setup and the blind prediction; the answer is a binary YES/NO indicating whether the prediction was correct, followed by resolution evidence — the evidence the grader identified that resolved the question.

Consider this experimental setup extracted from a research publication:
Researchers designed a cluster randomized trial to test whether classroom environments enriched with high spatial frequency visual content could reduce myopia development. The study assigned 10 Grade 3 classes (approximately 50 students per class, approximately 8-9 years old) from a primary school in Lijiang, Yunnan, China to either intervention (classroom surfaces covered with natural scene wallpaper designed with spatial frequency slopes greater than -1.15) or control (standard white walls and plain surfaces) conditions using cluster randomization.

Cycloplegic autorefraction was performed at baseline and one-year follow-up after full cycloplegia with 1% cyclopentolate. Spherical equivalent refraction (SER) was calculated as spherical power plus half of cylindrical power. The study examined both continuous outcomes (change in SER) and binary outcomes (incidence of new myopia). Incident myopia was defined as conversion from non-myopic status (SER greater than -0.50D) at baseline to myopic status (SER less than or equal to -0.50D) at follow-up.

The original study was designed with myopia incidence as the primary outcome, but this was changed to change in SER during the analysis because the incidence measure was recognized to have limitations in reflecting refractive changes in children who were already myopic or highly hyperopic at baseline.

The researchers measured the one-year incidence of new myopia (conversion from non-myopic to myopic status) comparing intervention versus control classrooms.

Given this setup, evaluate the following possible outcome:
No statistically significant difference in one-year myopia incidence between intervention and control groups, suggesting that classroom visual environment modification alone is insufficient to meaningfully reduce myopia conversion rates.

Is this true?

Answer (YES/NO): YES